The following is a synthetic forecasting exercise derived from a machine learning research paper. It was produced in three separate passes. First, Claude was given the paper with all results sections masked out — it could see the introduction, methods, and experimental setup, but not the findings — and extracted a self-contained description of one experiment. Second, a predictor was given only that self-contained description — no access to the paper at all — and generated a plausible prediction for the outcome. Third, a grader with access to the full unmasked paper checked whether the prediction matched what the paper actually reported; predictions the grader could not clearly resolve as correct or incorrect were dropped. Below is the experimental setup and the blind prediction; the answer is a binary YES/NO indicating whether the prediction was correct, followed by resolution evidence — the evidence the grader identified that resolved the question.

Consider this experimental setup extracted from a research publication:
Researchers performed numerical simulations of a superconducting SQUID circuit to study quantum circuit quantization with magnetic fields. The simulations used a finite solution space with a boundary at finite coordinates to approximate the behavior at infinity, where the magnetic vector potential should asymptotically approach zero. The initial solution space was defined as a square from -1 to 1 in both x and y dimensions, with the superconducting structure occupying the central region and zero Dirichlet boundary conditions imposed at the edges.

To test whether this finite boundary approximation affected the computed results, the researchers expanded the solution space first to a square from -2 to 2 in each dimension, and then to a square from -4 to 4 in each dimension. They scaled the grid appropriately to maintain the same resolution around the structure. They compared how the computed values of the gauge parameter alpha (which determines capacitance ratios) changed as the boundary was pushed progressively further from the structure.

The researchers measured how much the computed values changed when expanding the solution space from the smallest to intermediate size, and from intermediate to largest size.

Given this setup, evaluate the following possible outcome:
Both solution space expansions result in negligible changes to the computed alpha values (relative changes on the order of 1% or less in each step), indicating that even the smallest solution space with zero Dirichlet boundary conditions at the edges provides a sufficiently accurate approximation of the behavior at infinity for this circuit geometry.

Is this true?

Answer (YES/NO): YES